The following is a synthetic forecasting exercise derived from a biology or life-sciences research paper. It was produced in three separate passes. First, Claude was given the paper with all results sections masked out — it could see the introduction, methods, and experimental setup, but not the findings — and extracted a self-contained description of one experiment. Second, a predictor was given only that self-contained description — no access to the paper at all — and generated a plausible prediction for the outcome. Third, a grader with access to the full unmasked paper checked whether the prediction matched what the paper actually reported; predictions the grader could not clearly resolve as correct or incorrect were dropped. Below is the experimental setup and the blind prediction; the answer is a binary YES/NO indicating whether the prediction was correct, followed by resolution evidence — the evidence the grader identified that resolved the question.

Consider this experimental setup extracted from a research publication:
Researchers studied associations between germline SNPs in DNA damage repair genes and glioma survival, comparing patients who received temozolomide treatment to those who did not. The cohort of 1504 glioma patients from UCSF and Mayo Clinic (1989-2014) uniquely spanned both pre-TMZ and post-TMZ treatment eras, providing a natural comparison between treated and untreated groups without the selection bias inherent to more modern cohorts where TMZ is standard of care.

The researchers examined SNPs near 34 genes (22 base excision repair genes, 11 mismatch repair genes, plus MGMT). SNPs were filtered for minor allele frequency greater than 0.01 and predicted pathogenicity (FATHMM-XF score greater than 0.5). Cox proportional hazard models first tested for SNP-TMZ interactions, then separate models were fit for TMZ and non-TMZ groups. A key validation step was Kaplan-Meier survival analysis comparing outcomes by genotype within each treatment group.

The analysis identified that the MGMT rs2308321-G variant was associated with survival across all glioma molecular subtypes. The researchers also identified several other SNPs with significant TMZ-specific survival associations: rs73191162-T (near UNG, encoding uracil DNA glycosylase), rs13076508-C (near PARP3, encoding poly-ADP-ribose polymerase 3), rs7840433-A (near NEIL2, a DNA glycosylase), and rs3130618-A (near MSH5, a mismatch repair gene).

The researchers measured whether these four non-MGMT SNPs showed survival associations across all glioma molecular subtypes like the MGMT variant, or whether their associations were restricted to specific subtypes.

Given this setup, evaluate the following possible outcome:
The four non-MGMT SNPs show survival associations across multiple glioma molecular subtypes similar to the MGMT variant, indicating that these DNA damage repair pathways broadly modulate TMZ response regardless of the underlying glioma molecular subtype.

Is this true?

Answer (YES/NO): NO